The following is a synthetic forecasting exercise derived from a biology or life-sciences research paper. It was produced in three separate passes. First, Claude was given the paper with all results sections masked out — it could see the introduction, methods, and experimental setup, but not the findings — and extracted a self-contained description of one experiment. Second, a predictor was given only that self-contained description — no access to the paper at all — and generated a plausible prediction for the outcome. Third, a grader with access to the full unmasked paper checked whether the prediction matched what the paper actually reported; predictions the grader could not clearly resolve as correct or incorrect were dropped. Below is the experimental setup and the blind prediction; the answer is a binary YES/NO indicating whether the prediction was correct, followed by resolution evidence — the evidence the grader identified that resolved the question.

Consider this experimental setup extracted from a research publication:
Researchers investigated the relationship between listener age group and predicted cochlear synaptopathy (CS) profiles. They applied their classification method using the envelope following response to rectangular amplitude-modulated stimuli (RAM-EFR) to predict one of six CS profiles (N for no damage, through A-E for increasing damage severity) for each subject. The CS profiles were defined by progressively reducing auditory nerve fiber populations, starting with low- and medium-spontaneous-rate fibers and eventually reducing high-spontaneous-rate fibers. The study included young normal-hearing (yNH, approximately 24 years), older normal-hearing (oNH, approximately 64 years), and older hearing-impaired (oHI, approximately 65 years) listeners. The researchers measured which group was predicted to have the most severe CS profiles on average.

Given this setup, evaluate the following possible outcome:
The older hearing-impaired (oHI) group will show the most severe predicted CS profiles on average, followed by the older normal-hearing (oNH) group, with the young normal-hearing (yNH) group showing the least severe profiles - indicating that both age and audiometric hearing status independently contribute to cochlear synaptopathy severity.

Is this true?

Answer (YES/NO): YES